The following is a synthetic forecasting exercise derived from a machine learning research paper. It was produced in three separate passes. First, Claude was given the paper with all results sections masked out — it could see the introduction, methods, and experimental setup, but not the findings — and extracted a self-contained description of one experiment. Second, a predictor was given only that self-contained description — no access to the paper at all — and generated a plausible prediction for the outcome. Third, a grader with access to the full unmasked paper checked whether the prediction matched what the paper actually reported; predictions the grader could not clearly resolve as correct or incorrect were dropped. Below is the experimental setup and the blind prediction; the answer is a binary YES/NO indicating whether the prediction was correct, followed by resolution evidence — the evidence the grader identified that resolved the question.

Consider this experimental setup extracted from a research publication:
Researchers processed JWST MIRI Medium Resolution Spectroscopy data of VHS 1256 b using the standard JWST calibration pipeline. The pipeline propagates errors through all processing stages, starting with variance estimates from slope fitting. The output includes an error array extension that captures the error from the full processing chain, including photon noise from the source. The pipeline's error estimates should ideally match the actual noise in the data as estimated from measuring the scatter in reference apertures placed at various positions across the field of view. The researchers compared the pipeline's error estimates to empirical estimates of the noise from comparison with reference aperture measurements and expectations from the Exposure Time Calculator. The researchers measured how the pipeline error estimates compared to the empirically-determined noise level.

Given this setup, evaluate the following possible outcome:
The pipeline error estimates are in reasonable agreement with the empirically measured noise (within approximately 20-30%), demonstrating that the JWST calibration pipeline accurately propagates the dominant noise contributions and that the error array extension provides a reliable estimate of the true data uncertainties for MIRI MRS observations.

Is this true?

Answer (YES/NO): NO